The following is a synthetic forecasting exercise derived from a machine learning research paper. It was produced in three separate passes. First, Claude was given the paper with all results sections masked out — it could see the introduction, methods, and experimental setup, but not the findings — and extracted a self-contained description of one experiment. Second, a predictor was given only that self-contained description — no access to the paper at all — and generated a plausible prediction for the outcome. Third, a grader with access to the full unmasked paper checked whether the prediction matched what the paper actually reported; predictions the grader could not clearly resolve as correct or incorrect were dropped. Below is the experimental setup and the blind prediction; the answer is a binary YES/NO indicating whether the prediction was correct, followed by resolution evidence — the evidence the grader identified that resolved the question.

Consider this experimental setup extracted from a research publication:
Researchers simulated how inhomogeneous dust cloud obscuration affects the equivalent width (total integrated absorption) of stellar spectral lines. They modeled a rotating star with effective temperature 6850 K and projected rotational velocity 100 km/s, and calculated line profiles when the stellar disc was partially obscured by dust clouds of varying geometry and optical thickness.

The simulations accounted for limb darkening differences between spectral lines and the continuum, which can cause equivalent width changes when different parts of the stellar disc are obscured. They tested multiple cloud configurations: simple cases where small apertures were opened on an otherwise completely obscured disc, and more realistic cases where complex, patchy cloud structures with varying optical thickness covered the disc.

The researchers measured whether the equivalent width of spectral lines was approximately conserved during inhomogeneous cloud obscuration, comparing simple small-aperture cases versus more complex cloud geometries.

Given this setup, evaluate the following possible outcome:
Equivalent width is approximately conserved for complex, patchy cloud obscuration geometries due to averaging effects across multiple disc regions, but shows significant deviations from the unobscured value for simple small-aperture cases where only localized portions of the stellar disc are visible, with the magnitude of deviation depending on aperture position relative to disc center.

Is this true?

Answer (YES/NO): NO